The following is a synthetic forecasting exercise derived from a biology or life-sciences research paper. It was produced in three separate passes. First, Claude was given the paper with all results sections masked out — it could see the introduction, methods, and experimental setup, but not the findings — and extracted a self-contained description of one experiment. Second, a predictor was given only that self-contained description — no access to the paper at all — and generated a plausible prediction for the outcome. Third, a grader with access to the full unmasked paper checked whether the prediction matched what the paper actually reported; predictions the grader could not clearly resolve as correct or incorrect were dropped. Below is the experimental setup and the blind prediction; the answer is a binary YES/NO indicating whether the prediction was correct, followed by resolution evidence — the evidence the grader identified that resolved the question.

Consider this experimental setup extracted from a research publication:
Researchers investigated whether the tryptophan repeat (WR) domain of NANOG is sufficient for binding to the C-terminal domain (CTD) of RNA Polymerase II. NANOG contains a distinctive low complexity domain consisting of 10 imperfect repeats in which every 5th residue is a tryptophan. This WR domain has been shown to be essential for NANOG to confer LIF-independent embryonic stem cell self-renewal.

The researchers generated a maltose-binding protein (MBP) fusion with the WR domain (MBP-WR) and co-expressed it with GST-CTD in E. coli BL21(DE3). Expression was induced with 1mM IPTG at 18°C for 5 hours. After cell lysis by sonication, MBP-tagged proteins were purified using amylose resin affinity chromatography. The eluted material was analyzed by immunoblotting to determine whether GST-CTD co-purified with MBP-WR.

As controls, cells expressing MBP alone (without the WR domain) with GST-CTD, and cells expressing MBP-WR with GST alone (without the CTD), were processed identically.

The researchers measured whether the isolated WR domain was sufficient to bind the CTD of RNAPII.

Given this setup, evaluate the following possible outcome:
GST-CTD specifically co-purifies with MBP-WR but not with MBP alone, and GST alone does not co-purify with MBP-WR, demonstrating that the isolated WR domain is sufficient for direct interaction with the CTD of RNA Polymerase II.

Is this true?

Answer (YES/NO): YES